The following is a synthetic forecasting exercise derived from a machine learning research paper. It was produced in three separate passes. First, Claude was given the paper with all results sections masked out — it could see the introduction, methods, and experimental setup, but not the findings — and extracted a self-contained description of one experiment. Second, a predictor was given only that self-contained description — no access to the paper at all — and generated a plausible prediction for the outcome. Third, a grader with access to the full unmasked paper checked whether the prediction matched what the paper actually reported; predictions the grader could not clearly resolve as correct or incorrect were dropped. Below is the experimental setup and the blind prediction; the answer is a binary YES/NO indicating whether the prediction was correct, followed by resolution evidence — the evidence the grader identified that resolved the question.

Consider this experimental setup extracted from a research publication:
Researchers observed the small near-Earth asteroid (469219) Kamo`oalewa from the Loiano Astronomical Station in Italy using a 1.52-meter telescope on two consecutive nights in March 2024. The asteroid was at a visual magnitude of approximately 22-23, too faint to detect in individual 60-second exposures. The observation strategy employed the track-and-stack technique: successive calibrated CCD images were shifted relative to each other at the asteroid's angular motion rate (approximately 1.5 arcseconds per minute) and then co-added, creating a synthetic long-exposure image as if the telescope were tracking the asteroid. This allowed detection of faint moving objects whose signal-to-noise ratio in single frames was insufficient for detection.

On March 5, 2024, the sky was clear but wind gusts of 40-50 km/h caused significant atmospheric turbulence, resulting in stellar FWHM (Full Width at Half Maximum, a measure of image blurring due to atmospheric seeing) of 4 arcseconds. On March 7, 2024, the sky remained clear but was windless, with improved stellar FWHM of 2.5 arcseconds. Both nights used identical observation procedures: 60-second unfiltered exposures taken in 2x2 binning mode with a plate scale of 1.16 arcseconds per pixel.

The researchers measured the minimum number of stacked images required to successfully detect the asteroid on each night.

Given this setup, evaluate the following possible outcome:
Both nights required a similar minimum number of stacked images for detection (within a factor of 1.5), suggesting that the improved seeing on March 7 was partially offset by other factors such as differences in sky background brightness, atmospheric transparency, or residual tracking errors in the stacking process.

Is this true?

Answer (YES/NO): NO